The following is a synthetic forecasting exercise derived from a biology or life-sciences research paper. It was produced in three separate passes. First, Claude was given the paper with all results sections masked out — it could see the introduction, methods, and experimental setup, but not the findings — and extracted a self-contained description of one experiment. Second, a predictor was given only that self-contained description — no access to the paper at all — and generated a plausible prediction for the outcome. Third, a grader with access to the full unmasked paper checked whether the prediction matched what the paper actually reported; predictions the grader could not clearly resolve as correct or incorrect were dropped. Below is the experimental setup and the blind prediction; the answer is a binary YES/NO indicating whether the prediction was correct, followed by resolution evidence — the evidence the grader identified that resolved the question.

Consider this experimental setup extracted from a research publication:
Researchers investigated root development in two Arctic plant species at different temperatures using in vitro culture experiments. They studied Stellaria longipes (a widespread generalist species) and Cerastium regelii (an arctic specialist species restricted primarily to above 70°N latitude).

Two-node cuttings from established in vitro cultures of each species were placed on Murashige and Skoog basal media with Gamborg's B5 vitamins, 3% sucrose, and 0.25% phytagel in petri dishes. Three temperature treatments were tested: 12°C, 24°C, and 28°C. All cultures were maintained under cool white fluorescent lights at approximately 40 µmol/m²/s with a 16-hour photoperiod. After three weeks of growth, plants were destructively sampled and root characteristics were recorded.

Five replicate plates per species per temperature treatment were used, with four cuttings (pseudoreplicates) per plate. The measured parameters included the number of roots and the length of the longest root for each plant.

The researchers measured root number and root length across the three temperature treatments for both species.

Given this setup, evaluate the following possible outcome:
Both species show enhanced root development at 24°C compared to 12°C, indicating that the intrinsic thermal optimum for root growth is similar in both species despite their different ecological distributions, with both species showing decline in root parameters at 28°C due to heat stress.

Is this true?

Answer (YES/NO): YES